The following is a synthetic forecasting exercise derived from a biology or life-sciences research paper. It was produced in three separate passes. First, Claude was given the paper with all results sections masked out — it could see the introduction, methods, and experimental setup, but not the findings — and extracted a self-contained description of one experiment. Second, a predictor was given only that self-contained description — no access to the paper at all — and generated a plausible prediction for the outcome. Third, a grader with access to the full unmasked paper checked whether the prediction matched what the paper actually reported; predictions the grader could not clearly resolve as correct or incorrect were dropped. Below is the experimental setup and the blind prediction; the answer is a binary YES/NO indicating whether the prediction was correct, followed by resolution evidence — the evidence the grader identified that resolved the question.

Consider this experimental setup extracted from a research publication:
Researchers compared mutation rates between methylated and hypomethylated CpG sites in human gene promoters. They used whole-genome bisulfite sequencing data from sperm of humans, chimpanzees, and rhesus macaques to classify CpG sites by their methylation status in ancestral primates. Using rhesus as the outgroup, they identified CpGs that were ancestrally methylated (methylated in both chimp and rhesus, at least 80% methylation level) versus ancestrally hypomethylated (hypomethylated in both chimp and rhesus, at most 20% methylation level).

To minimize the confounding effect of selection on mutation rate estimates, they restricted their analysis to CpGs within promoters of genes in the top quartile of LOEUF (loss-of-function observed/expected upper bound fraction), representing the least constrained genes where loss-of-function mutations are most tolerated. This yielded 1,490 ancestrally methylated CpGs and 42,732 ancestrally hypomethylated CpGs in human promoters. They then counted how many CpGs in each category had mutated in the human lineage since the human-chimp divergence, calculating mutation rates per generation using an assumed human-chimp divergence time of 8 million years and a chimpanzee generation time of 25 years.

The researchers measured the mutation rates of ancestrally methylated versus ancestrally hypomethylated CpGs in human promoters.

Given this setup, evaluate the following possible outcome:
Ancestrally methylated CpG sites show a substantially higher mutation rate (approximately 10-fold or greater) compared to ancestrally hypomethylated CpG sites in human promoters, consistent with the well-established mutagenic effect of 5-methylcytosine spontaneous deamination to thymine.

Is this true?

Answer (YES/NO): NO